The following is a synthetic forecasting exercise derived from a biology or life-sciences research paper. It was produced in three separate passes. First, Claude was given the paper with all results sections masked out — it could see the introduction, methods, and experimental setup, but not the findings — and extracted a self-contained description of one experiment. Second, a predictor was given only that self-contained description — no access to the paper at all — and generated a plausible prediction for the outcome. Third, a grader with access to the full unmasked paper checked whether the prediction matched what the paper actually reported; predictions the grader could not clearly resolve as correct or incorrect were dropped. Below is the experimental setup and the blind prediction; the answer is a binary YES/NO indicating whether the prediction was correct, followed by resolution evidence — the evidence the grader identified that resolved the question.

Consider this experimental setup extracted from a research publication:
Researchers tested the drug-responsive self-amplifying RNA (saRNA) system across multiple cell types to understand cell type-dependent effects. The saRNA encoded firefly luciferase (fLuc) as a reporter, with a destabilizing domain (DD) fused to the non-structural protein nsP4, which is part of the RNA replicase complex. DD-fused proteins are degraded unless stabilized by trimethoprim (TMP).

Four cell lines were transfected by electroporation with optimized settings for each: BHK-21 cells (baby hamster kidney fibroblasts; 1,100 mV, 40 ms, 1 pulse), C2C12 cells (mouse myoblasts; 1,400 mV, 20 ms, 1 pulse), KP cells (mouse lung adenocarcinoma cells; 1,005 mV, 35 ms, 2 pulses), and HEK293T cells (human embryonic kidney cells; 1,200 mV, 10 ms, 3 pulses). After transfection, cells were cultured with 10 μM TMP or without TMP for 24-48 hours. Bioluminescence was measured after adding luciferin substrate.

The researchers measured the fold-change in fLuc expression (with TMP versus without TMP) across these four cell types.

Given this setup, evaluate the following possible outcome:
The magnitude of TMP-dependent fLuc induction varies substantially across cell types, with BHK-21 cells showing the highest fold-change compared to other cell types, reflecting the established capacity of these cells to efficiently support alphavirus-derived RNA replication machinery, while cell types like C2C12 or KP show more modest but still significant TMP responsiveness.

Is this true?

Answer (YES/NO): NO